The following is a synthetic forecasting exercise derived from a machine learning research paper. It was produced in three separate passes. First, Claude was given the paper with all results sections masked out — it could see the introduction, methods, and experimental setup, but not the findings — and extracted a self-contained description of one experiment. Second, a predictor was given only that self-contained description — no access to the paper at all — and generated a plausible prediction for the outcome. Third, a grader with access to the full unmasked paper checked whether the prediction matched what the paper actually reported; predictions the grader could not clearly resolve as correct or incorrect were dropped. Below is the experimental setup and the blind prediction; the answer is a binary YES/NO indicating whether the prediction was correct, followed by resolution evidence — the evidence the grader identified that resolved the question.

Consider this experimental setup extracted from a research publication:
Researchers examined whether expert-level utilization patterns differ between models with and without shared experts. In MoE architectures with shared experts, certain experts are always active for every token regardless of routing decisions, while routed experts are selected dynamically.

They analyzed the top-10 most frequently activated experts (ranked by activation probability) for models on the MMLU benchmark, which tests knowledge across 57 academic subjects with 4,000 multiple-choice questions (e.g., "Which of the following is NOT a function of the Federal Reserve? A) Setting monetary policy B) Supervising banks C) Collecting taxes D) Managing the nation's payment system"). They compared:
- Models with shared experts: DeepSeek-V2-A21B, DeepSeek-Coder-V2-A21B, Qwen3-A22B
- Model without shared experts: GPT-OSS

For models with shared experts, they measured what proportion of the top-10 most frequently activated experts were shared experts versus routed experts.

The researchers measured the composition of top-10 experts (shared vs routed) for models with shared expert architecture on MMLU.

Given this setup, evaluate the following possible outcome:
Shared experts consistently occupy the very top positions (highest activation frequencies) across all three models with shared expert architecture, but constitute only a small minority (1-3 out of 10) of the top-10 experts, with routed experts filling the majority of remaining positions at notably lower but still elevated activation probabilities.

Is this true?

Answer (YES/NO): NO